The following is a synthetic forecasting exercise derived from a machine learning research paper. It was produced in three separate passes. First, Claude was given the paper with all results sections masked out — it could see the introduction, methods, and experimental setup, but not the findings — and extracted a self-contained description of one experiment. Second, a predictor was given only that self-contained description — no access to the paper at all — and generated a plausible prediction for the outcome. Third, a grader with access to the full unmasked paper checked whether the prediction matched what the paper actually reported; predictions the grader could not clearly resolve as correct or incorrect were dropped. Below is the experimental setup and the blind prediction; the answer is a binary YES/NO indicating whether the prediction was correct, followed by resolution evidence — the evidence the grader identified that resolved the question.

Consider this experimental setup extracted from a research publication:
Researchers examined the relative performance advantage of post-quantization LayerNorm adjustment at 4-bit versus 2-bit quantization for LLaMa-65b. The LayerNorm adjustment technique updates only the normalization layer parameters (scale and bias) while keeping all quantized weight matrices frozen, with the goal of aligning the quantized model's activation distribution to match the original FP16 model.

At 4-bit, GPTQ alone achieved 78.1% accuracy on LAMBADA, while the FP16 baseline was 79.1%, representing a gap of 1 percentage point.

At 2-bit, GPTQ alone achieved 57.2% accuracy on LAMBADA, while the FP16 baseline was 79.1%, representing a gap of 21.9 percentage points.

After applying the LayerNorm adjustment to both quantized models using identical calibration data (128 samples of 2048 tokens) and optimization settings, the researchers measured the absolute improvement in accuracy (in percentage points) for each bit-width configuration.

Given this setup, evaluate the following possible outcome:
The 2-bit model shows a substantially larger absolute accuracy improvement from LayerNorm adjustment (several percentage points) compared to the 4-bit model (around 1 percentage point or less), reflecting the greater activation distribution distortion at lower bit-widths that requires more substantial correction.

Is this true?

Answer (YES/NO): YES